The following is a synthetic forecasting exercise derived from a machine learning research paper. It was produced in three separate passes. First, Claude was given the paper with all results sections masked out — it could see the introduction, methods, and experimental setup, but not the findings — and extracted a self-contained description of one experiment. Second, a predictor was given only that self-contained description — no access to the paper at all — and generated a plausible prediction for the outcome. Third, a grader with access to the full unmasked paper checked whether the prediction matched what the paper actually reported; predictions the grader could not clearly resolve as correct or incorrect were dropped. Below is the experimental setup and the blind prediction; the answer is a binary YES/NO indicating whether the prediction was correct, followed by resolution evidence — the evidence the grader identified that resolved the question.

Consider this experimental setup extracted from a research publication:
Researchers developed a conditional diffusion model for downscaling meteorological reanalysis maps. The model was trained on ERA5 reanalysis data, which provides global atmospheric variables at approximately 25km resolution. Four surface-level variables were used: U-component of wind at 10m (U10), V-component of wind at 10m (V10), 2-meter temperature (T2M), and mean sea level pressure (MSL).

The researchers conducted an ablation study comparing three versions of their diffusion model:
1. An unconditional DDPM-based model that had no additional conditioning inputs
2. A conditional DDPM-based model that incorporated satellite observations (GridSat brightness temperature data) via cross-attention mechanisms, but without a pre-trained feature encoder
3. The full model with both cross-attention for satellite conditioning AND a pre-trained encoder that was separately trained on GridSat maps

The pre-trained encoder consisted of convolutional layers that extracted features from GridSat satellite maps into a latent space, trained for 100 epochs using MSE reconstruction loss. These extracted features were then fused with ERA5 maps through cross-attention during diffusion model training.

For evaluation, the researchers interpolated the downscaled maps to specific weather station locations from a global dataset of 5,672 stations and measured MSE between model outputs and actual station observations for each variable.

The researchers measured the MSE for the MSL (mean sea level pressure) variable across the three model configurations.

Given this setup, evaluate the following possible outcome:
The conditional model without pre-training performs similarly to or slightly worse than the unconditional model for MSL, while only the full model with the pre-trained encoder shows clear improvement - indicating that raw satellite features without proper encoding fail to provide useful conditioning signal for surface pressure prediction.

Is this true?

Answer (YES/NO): NO